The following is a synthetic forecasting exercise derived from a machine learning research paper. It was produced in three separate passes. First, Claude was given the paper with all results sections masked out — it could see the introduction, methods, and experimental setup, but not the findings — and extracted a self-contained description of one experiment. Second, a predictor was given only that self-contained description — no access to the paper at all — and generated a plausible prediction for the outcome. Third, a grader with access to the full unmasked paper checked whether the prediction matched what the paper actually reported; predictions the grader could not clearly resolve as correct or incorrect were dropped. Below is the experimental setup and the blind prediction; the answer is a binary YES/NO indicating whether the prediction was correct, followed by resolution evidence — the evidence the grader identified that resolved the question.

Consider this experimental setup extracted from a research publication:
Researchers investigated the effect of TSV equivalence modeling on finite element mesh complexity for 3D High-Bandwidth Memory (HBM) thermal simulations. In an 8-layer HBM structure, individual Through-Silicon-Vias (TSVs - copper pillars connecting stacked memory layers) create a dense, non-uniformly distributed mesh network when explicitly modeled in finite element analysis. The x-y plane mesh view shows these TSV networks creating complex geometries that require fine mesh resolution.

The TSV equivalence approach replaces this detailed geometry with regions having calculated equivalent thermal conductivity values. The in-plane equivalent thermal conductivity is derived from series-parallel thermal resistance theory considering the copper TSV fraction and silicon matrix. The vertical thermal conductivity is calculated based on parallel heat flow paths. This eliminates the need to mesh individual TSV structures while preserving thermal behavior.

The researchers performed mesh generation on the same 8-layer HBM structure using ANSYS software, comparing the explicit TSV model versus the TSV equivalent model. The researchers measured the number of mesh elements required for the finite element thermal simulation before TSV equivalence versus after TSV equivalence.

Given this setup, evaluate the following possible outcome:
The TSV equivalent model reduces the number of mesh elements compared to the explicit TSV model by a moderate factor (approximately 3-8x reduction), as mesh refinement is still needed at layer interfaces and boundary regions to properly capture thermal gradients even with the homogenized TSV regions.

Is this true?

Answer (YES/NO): NO